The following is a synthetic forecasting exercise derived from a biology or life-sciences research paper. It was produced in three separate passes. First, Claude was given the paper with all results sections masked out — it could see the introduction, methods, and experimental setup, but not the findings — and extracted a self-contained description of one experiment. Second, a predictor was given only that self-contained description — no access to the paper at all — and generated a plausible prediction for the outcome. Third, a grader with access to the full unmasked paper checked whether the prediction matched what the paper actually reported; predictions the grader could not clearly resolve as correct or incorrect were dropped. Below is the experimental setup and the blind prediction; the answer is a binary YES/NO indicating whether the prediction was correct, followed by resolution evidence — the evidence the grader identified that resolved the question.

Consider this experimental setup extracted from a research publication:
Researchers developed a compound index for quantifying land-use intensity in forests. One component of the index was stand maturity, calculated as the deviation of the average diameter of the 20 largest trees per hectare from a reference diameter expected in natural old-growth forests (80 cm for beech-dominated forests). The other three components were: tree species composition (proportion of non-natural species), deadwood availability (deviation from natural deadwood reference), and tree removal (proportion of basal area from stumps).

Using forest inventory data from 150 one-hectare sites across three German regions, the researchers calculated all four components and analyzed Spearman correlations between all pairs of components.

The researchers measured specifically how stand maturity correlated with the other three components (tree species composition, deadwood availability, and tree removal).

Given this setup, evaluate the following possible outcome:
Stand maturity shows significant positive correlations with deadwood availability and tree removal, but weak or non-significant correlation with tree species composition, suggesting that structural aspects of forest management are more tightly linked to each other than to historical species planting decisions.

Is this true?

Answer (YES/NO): NO